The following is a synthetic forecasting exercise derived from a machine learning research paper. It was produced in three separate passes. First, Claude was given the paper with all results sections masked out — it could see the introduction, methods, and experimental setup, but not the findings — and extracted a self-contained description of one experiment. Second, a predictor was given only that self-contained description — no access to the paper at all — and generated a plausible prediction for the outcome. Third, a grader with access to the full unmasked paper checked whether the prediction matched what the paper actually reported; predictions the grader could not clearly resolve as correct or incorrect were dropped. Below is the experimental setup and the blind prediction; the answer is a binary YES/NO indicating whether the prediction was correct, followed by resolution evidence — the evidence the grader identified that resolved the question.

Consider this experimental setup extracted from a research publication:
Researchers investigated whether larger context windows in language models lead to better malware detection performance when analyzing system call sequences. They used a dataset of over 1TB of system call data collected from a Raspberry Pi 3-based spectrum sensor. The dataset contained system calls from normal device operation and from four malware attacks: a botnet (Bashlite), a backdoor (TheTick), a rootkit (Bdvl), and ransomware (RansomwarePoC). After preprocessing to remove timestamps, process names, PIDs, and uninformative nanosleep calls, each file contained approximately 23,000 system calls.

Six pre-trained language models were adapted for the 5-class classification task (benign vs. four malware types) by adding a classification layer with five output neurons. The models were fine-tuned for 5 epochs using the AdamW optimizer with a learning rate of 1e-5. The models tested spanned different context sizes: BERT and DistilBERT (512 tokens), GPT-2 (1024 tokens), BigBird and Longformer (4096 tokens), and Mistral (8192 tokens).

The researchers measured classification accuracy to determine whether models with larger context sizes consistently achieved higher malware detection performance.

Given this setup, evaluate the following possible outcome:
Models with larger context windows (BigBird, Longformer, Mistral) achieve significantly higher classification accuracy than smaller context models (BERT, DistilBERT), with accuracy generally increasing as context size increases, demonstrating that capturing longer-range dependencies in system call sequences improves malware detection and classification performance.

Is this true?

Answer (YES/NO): NO